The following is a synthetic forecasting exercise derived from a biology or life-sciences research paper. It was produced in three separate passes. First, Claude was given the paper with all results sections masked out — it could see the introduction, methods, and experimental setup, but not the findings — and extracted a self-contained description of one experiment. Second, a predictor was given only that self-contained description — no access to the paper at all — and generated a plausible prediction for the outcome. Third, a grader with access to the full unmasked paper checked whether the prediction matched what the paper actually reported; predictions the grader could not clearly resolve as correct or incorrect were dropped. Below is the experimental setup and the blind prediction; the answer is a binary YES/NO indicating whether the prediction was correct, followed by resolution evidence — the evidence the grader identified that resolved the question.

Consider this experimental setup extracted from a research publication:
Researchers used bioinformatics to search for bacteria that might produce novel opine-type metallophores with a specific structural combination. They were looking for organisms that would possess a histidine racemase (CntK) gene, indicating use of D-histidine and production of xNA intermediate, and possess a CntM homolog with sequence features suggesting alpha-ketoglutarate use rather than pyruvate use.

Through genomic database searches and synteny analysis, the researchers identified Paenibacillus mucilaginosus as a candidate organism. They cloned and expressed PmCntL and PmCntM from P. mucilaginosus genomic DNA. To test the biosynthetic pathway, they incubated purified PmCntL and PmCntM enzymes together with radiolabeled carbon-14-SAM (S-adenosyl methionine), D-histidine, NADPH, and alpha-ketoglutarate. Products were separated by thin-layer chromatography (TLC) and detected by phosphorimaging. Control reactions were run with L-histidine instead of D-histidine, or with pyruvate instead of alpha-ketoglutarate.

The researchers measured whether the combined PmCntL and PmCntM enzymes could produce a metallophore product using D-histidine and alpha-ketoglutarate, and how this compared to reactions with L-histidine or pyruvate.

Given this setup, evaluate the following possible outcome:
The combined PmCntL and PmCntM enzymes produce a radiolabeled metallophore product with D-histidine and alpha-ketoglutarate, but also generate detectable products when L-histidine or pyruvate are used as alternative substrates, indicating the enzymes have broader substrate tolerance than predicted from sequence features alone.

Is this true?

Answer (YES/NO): NO